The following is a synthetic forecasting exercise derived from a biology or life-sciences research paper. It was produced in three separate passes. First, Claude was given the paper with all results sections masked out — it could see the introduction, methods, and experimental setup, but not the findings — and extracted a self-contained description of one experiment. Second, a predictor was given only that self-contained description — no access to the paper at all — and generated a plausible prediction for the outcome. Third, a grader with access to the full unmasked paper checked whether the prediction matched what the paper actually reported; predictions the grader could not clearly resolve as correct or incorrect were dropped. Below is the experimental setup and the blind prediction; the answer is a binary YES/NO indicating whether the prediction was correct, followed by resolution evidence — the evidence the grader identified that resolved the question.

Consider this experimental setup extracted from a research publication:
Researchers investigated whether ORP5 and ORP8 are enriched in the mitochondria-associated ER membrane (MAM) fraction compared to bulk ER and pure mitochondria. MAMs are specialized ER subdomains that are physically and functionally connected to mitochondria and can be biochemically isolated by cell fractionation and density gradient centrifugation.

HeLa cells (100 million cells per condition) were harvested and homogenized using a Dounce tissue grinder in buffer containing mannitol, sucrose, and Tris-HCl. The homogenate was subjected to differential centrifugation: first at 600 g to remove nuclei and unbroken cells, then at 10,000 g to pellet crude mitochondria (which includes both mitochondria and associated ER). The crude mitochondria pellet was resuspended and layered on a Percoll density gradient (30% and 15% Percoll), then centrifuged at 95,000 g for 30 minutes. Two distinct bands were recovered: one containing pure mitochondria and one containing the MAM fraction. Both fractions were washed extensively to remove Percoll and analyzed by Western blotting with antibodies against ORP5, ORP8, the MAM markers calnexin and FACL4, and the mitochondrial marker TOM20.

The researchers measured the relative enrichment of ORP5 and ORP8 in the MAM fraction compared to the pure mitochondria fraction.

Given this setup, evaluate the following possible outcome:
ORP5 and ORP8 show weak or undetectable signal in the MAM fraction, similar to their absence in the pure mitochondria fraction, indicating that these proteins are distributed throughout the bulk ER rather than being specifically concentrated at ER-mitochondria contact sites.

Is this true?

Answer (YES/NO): NO